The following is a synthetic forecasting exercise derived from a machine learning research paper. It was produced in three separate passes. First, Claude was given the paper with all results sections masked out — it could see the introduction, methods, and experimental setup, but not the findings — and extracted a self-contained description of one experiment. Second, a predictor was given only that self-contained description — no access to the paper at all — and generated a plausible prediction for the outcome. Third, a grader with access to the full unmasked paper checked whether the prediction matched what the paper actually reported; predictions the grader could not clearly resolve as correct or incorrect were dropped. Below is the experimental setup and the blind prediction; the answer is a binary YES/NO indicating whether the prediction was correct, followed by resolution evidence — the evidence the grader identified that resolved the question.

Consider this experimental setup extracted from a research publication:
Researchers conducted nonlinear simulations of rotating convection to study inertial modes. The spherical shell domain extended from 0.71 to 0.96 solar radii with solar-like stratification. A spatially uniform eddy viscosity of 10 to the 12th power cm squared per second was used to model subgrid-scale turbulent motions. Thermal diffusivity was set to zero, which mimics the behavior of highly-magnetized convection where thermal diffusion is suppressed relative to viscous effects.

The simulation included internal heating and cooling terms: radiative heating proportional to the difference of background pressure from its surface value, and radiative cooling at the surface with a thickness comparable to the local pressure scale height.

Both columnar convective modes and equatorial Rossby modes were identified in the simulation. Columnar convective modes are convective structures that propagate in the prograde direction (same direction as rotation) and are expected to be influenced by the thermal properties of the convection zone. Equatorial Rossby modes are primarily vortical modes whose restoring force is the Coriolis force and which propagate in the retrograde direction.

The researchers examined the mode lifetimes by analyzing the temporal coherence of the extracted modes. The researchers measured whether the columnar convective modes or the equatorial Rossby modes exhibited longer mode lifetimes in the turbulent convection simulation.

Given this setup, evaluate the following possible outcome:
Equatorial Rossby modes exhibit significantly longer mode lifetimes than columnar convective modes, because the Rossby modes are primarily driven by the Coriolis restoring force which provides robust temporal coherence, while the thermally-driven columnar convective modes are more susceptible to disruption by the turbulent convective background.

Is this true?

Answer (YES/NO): YES